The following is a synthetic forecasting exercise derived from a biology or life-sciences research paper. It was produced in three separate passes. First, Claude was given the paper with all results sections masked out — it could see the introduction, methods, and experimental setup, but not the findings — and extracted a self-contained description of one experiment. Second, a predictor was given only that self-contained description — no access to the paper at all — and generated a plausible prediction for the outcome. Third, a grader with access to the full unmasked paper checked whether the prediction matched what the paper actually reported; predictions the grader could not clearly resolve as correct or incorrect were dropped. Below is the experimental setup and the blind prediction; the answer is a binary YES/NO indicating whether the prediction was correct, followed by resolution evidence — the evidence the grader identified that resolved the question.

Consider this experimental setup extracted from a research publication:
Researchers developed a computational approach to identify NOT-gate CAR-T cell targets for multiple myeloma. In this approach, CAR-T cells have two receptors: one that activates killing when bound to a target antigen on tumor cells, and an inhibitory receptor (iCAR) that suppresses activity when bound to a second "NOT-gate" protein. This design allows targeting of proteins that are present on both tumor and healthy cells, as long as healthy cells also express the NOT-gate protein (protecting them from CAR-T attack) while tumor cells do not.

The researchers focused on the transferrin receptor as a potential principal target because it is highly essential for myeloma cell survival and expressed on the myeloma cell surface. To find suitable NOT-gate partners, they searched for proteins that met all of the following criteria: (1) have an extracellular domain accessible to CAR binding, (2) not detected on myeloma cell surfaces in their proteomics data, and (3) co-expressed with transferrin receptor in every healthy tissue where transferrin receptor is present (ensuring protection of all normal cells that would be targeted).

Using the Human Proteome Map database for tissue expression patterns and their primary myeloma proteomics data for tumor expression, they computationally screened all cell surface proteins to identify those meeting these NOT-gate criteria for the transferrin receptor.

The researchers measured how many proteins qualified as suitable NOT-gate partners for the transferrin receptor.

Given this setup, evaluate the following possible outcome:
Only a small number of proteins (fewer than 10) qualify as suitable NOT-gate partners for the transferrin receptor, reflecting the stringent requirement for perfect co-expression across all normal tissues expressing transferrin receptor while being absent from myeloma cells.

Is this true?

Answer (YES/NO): NO